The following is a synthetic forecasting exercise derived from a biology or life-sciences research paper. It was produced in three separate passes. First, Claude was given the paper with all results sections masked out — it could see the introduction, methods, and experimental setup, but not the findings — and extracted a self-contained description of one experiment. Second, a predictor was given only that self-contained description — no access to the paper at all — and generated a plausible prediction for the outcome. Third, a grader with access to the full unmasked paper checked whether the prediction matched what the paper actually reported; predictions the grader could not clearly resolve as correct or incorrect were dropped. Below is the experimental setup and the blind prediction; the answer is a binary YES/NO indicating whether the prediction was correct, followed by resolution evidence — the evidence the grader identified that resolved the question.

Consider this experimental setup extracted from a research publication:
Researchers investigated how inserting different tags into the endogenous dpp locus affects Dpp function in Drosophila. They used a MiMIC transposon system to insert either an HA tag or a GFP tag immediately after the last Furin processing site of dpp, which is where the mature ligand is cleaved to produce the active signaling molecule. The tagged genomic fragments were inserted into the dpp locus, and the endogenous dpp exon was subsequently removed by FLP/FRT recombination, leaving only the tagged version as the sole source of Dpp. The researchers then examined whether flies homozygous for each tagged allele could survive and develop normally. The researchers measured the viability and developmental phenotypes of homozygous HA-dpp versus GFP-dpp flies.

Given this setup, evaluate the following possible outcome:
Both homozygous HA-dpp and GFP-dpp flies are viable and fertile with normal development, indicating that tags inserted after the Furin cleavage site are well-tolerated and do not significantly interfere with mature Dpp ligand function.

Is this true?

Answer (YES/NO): NO